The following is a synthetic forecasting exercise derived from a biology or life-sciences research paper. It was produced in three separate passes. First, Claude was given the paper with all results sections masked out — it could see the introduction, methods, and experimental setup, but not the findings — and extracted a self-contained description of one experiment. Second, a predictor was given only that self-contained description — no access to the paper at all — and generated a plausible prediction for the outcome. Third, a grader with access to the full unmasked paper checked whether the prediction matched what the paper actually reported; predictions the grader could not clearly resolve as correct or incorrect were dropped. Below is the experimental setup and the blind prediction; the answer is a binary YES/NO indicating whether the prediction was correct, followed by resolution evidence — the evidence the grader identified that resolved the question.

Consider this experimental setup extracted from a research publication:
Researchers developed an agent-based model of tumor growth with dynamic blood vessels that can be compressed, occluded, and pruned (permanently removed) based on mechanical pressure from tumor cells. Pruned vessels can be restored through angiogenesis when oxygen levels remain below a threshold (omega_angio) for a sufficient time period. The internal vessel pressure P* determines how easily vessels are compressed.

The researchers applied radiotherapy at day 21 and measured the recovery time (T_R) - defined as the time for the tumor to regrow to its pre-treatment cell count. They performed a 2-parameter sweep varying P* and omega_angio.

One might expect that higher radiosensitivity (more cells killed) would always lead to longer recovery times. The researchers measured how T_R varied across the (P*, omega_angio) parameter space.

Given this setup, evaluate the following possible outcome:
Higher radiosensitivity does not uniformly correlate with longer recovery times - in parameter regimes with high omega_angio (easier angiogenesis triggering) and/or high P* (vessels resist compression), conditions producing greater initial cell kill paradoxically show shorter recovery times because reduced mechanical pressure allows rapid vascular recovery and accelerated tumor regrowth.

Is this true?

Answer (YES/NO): NO